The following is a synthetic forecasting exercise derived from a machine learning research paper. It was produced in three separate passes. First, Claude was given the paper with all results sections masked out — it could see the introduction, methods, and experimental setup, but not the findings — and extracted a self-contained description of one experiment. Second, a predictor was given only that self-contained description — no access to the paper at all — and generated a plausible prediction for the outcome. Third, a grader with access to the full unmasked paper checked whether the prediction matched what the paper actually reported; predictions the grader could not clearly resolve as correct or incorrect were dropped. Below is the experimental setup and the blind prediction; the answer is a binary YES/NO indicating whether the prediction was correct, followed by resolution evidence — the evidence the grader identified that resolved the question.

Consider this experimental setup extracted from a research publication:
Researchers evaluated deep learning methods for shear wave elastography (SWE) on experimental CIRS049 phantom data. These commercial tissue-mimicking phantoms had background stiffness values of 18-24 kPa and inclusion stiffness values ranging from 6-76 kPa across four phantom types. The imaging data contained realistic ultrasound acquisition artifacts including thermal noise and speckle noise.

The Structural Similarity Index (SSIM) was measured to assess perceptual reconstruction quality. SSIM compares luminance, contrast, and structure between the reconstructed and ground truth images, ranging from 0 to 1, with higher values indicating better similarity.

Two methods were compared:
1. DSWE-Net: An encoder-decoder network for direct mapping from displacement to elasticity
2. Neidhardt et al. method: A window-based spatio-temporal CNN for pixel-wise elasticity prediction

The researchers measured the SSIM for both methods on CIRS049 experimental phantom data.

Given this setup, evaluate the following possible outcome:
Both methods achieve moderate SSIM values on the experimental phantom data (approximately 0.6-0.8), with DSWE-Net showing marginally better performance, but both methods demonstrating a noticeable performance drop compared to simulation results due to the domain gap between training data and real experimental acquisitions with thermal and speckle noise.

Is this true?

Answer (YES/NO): NO